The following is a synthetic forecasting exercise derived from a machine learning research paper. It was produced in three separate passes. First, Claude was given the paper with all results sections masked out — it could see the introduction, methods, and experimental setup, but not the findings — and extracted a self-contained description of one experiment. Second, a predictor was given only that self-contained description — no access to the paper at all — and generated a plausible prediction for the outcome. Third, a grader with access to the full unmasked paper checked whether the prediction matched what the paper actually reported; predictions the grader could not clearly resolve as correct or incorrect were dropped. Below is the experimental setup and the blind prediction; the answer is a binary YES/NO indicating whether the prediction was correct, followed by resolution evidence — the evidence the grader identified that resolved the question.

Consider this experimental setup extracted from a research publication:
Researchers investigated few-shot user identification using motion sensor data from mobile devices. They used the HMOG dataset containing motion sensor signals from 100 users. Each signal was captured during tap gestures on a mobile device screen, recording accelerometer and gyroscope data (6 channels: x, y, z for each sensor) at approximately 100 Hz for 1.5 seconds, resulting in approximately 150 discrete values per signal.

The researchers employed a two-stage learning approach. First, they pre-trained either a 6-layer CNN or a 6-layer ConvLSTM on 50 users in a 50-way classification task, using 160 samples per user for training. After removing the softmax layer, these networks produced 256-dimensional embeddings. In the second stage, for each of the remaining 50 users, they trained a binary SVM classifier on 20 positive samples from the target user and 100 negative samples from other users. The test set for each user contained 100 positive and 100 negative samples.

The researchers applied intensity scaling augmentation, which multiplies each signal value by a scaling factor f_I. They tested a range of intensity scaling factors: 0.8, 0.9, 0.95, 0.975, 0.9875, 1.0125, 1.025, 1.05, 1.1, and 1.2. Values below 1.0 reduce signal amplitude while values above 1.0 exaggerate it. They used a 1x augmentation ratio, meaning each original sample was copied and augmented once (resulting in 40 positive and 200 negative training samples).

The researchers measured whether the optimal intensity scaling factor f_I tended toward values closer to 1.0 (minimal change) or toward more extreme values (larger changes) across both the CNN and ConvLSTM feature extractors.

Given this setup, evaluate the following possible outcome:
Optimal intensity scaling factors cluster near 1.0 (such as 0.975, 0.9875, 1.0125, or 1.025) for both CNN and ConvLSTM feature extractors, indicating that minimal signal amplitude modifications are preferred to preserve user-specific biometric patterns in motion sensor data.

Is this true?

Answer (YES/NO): NO